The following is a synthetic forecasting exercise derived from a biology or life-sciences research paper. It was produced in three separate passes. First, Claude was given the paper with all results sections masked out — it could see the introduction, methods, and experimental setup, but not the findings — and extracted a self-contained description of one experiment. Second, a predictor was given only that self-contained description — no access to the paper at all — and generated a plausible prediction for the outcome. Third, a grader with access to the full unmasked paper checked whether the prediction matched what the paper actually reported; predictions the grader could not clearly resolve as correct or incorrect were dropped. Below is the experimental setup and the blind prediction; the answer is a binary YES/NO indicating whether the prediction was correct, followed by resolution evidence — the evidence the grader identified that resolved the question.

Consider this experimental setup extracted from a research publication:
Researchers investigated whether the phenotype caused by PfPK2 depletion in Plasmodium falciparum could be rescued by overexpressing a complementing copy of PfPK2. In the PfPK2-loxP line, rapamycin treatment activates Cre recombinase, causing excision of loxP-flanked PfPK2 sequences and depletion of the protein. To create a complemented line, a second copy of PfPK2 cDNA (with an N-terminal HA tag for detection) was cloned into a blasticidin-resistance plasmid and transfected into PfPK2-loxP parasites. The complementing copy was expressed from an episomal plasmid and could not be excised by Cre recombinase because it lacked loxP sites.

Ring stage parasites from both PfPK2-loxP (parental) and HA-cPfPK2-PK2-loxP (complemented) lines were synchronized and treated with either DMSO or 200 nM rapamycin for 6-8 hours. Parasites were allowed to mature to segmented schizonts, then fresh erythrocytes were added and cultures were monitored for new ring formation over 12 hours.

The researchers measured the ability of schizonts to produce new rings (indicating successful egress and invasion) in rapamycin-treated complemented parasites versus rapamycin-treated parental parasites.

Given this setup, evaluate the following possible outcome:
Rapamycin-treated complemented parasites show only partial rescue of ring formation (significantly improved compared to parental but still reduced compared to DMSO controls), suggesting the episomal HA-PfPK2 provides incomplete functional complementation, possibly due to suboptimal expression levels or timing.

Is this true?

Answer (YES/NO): NO